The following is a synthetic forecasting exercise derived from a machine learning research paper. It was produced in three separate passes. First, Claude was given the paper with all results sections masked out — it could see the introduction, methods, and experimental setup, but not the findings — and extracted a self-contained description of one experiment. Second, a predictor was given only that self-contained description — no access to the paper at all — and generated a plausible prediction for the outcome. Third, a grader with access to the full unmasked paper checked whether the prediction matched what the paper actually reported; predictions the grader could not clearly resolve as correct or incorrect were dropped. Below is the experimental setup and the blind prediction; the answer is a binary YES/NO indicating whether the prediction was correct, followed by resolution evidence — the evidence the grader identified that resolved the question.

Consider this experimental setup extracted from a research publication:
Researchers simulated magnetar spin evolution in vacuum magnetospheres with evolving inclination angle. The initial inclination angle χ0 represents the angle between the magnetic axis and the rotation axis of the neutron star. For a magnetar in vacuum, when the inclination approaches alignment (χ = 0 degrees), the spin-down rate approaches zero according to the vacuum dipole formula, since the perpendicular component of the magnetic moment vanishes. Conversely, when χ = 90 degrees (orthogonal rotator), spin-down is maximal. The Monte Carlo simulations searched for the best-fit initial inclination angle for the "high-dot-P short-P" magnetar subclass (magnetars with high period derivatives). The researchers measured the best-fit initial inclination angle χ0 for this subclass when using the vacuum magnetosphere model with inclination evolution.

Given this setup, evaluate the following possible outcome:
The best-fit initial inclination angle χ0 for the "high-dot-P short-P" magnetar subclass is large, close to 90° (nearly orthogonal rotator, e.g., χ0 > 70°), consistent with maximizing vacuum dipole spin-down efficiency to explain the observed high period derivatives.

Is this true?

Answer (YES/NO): YES